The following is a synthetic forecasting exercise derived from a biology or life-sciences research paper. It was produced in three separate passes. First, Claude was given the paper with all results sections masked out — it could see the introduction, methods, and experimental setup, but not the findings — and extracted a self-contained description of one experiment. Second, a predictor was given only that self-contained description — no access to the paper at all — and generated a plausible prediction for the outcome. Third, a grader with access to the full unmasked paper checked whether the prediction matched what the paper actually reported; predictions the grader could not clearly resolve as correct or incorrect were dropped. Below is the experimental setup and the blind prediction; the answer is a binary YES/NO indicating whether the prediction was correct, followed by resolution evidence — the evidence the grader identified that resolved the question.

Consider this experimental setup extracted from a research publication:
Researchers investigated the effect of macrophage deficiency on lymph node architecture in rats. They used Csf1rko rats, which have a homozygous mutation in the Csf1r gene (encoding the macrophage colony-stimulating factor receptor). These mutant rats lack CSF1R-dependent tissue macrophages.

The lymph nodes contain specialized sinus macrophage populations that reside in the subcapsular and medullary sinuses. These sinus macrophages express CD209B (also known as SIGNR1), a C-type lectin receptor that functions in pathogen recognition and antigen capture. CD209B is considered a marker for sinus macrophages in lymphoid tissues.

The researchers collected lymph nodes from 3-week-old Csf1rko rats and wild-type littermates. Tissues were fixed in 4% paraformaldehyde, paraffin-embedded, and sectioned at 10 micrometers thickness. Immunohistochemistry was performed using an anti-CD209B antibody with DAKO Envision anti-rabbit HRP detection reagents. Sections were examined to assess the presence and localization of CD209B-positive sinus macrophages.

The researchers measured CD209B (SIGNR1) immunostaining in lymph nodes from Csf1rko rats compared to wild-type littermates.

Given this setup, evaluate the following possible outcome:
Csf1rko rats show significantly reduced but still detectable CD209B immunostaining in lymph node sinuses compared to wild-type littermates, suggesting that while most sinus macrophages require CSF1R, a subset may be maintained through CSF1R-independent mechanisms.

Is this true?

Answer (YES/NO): NO